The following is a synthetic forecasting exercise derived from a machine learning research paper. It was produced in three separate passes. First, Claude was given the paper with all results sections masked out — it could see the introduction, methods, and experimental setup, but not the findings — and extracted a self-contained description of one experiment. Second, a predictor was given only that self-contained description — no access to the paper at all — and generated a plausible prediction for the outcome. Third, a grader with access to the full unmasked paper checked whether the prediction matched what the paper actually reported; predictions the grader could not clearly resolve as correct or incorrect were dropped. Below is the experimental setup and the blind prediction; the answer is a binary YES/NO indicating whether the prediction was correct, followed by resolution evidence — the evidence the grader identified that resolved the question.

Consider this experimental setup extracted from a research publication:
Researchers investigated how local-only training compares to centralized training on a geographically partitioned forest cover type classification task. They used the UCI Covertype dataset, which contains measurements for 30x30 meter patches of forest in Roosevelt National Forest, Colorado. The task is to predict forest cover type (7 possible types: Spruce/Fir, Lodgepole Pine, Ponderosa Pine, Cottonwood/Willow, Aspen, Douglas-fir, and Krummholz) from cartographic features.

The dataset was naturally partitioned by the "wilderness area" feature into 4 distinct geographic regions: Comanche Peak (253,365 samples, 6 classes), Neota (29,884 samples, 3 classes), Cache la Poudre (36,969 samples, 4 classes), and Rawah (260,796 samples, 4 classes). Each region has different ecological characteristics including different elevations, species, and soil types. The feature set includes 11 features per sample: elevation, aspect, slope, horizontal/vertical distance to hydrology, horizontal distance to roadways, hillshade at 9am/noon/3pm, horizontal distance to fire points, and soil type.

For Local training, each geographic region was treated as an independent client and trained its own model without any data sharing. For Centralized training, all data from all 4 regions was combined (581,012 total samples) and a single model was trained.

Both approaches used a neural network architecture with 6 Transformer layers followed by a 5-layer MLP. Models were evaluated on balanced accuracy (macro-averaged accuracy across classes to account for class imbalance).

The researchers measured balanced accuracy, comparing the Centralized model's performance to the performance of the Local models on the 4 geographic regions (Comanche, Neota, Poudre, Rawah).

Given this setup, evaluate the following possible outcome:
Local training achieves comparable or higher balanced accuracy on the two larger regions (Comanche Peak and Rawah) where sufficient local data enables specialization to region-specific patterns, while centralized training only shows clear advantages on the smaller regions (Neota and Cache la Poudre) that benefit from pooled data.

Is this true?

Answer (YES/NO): YES